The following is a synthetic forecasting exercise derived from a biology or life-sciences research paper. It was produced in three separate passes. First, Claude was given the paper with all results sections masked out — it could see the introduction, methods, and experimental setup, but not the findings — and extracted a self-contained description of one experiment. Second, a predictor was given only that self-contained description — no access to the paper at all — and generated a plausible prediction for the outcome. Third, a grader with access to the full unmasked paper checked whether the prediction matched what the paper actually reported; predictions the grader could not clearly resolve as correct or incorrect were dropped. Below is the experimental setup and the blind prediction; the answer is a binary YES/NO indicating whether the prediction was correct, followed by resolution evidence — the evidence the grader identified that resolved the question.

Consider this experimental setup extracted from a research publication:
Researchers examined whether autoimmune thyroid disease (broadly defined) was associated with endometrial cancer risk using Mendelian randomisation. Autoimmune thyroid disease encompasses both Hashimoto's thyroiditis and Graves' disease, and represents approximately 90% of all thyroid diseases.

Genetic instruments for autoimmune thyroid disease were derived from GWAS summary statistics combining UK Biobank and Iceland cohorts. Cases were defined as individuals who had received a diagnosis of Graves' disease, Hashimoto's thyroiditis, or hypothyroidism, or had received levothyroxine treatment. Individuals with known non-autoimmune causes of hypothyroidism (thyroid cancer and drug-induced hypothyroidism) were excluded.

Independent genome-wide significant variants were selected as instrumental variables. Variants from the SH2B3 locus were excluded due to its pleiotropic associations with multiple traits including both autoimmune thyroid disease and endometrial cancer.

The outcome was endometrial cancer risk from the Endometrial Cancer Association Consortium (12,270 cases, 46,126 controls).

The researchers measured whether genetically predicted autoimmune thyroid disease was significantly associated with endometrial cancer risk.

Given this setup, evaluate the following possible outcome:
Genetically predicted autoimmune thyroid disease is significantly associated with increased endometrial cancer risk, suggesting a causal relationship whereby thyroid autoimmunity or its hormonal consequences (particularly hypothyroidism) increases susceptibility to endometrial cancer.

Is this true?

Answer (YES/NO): NO